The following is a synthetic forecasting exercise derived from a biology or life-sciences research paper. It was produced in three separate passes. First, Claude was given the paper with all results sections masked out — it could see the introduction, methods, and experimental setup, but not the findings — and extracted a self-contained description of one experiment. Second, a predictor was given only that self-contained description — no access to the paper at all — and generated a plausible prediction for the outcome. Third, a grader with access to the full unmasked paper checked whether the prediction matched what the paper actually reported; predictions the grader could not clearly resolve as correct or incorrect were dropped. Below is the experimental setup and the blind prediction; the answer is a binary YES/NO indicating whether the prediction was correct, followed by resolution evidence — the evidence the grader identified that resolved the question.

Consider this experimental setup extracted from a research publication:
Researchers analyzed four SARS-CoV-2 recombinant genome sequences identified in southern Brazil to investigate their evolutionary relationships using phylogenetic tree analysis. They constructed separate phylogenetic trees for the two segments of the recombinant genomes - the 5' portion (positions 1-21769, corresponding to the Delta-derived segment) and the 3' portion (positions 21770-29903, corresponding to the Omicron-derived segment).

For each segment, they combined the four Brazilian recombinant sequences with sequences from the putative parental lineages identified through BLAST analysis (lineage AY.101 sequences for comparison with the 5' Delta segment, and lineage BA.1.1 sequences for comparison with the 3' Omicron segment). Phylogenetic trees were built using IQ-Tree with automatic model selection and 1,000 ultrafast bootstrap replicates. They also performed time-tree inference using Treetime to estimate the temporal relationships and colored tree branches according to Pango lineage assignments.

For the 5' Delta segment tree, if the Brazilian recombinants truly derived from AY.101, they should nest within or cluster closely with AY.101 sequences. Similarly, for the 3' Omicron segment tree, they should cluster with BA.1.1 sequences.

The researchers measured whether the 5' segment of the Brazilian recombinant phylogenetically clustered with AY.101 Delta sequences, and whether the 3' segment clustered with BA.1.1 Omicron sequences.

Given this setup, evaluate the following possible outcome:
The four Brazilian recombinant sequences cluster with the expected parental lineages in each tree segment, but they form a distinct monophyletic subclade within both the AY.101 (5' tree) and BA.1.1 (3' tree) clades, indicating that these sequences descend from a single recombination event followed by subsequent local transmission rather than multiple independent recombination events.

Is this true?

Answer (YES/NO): NO